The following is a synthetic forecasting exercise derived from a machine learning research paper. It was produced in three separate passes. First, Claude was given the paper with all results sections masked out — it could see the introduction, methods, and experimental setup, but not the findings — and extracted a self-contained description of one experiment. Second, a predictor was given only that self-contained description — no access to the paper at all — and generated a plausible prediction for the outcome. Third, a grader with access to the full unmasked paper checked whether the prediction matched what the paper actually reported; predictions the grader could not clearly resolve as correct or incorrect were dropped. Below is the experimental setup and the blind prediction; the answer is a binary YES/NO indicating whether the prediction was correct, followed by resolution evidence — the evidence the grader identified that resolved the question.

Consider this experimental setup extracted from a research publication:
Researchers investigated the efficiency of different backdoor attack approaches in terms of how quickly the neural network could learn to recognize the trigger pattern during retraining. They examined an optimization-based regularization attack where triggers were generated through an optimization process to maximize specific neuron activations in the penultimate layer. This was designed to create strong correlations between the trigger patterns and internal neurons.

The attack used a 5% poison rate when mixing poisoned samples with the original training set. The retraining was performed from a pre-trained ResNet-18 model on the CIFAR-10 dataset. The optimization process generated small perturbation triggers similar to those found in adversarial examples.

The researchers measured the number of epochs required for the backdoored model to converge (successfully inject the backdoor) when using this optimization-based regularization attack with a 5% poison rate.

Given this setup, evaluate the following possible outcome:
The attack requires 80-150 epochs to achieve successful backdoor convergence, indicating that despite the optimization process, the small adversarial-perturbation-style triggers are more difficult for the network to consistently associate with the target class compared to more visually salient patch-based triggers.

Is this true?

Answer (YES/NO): NO